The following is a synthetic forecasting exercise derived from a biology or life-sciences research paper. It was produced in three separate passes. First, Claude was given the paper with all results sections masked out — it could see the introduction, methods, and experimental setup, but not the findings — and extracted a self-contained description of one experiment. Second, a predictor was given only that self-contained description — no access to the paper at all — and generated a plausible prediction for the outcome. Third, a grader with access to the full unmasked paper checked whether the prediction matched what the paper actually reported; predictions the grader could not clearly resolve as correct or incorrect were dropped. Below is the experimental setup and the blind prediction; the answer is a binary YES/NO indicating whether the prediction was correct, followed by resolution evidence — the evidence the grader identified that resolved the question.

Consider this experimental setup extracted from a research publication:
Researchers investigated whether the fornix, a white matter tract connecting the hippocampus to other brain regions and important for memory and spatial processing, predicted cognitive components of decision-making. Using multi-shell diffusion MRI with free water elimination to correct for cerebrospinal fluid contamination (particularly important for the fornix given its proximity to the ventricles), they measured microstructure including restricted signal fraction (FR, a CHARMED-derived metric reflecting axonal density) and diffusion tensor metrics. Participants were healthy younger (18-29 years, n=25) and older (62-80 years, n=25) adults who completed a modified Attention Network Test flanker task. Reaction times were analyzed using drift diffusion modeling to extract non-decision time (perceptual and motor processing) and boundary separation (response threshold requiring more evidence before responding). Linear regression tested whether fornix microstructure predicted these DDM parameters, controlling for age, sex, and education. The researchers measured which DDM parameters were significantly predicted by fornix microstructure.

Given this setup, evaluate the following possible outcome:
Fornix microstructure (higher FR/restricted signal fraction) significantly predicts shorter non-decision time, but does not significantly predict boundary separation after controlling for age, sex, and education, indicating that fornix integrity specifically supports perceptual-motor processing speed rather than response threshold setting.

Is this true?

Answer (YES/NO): NO